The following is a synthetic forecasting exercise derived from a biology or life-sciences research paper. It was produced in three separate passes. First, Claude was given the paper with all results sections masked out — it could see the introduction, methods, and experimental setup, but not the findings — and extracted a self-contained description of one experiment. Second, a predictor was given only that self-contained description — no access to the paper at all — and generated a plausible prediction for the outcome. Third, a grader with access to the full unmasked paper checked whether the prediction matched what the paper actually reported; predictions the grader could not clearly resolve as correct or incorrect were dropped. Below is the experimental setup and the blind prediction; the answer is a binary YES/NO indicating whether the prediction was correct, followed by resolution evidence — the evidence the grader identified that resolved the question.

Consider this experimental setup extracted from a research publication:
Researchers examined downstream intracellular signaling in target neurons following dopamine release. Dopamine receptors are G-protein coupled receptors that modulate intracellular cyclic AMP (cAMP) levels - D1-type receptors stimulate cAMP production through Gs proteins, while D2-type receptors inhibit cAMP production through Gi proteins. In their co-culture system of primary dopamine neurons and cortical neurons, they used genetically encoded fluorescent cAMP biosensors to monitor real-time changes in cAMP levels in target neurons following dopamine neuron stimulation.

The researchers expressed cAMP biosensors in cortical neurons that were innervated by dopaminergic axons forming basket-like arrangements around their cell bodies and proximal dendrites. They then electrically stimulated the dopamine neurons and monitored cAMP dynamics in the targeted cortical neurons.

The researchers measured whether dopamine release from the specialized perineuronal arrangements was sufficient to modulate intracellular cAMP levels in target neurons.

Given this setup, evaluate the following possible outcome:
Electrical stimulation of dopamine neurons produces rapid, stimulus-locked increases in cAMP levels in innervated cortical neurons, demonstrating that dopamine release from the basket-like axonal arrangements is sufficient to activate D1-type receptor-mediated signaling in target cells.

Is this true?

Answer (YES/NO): YES